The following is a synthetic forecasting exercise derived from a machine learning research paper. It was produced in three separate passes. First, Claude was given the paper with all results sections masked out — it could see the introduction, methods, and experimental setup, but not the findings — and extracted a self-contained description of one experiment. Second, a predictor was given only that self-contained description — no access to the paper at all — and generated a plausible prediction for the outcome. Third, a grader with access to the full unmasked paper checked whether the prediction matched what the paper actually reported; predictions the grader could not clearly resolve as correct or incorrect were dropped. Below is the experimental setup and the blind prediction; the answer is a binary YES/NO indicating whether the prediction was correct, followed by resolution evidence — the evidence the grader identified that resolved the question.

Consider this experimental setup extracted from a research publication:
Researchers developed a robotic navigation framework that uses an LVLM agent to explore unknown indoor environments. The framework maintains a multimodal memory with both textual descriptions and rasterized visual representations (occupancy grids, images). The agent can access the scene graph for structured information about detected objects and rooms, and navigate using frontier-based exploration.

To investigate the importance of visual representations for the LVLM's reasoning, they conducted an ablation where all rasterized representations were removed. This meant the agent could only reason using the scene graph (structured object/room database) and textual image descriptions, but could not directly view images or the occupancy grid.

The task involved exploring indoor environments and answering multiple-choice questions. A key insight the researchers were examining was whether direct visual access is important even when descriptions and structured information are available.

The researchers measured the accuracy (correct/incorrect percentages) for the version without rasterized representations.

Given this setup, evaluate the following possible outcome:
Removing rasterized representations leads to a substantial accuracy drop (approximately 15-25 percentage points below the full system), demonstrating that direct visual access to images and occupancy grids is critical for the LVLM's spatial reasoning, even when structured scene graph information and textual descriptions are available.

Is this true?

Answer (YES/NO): NO